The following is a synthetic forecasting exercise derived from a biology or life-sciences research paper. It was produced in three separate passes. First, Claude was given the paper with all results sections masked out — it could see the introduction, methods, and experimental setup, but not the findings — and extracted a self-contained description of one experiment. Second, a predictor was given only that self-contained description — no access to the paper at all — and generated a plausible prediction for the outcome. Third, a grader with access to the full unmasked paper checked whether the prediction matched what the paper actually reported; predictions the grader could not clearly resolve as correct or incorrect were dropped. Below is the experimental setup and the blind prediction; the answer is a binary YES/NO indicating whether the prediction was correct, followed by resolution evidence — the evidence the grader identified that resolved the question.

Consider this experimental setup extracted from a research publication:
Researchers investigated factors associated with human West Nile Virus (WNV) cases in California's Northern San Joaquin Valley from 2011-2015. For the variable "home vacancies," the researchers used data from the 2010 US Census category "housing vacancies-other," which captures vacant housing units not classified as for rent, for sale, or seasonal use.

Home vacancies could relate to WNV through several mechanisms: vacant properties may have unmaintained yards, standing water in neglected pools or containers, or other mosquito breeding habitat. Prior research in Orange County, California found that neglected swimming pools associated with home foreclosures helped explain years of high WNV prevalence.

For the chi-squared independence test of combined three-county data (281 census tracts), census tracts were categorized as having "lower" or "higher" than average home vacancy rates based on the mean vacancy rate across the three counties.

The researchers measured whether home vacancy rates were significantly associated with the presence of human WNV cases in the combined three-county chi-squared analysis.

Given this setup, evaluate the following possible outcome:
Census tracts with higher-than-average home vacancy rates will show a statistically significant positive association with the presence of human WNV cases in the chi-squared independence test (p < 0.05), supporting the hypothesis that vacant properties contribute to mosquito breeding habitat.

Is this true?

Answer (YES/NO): YES